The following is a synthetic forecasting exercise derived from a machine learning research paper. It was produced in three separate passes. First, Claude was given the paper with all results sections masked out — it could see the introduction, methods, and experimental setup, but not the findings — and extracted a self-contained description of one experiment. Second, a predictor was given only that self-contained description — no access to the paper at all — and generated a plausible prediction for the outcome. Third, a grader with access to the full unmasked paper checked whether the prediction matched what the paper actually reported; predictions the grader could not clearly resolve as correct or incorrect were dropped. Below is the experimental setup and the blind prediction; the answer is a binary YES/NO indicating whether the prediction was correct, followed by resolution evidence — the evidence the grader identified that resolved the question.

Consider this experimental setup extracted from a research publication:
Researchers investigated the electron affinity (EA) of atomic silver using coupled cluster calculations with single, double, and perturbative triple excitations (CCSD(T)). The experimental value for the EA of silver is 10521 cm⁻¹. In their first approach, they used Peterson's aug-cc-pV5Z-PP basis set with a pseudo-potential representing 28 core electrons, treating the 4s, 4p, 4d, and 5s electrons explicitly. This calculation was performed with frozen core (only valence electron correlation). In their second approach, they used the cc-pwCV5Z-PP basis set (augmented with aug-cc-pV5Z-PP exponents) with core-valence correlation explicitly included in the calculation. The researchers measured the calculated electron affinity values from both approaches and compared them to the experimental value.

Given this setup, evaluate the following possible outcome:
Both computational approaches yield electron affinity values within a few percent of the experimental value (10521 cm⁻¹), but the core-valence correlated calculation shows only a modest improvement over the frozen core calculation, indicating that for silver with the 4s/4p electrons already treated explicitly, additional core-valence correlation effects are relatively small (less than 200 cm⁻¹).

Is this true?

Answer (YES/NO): NO